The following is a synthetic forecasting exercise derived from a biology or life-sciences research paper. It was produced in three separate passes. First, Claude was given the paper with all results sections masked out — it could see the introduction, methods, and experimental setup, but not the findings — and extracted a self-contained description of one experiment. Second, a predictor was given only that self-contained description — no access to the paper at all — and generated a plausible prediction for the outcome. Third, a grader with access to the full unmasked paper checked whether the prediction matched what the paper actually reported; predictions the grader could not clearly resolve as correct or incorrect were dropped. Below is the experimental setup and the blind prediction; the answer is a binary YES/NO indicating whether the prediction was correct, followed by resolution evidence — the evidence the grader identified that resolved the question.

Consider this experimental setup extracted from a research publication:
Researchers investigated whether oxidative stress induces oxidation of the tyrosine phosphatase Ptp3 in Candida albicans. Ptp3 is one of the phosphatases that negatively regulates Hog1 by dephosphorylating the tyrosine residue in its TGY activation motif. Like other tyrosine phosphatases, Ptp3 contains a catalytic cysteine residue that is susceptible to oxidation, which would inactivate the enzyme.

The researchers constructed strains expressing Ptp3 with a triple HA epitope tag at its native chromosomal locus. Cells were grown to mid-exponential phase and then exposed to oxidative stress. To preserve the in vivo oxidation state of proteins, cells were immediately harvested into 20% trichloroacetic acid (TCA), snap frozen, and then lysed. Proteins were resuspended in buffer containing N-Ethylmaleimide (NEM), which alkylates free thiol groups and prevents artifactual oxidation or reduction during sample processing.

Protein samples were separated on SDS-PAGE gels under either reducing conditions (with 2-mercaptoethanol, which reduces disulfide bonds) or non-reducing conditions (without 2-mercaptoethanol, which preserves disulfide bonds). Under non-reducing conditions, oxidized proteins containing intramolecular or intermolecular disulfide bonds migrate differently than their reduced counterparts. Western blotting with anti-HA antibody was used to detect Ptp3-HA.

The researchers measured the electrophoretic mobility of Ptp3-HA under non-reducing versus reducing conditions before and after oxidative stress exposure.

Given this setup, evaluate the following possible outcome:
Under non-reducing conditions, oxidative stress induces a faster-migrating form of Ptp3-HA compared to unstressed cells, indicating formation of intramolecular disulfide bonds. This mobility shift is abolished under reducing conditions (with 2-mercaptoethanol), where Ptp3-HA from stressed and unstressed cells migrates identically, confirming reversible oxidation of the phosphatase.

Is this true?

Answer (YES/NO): NO